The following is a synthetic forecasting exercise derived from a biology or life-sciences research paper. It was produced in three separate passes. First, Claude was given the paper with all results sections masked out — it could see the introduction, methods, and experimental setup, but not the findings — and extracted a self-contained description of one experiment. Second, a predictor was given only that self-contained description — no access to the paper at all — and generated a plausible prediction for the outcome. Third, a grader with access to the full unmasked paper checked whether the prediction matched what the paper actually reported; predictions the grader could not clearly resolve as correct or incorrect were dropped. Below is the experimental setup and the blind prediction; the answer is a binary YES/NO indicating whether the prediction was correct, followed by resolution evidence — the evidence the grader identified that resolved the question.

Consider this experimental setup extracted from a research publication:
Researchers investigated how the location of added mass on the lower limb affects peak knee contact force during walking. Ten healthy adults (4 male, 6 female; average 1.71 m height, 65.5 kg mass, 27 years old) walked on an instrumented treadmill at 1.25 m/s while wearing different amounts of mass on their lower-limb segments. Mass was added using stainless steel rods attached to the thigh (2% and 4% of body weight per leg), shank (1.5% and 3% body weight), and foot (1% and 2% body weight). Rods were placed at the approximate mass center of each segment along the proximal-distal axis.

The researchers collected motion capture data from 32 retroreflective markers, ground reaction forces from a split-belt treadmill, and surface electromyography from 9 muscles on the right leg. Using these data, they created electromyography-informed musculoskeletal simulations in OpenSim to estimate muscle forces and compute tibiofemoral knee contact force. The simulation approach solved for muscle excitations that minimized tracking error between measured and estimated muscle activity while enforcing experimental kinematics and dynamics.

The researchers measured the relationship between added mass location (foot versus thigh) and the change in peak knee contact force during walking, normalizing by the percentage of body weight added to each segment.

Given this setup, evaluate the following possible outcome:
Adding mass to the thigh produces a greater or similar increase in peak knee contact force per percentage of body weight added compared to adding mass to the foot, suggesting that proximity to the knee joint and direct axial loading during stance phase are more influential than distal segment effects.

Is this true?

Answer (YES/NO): NO